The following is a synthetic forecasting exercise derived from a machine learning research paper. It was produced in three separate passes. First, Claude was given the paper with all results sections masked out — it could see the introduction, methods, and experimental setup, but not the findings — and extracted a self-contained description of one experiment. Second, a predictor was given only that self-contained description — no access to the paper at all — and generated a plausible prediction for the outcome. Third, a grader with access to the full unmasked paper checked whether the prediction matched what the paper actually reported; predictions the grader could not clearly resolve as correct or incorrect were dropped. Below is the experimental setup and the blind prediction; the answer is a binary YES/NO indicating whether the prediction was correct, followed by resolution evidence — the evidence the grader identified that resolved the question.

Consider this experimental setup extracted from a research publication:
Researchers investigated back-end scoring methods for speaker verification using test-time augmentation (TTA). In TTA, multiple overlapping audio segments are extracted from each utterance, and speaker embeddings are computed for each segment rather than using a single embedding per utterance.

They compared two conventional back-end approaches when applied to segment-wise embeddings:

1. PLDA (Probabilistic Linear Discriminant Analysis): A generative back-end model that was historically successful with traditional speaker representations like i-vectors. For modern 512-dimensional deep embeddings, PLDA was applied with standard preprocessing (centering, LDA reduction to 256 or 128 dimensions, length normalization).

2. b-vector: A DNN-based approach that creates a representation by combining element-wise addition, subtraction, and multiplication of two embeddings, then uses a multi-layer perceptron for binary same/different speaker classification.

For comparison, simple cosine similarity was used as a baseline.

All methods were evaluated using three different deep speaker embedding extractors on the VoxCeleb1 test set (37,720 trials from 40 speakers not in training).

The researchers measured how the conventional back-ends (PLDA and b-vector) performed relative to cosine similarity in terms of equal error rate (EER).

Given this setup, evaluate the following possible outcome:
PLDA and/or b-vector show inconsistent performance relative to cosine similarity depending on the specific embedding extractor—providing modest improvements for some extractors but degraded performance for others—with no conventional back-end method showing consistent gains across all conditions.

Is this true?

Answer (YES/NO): NO